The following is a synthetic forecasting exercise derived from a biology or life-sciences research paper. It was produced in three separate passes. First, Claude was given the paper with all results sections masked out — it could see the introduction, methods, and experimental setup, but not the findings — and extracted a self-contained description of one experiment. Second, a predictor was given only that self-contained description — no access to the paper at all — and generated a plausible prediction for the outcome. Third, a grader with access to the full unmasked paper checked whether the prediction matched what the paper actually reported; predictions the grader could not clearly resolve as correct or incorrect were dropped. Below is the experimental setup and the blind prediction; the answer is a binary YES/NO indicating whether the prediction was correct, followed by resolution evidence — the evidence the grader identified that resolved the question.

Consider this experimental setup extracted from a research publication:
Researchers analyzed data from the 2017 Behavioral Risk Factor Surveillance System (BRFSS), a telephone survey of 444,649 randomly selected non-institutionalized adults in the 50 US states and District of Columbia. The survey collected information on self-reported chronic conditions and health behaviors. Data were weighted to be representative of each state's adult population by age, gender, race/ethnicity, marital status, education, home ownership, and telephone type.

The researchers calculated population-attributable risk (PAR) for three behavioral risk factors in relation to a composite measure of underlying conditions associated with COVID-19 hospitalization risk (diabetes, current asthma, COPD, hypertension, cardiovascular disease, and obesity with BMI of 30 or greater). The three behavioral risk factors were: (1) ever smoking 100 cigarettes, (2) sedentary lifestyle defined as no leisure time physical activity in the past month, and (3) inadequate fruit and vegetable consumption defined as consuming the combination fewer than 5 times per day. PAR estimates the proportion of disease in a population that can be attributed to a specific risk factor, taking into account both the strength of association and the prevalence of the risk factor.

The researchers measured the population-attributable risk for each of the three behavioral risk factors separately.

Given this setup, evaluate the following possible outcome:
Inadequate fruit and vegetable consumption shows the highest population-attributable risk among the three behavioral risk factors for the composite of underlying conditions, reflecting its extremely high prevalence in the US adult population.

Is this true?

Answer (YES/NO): YES